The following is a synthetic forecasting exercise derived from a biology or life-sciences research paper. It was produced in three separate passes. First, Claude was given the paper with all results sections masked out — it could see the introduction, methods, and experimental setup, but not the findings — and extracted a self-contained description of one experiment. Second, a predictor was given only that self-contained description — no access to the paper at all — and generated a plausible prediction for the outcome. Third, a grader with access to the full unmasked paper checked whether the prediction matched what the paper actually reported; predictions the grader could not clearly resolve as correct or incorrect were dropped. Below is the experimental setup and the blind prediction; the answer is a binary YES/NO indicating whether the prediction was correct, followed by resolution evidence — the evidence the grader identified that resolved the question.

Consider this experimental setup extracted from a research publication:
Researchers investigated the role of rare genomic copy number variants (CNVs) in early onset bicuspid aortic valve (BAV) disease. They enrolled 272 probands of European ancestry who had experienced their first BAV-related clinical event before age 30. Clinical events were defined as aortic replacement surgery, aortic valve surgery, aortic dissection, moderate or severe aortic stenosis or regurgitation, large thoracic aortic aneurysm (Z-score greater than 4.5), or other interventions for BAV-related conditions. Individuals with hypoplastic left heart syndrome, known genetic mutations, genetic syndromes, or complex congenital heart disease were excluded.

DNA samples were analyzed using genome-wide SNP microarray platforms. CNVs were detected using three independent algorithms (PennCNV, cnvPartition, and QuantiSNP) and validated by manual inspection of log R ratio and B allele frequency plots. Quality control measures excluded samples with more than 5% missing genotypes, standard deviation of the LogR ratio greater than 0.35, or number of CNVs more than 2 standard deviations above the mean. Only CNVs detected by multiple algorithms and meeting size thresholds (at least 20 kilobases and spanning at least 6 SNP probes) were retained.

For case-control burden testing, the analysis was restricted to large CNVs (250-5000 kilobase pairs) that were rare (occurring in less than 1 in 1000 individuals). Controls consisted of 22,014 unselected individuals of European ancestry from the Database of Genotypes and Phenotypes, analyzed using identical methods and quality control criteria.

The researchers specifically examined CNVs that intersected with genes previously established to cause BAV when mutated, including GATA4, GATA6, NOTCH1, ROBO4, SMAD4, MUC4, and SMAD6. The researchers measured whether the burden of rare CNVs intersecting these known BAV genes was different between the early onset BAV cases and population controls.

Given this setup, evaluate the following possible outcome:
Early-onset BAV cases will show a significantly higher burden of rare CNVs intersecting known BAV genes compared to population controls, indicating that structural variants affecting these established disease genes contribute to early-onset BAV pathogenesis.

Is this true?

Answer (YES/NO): YES